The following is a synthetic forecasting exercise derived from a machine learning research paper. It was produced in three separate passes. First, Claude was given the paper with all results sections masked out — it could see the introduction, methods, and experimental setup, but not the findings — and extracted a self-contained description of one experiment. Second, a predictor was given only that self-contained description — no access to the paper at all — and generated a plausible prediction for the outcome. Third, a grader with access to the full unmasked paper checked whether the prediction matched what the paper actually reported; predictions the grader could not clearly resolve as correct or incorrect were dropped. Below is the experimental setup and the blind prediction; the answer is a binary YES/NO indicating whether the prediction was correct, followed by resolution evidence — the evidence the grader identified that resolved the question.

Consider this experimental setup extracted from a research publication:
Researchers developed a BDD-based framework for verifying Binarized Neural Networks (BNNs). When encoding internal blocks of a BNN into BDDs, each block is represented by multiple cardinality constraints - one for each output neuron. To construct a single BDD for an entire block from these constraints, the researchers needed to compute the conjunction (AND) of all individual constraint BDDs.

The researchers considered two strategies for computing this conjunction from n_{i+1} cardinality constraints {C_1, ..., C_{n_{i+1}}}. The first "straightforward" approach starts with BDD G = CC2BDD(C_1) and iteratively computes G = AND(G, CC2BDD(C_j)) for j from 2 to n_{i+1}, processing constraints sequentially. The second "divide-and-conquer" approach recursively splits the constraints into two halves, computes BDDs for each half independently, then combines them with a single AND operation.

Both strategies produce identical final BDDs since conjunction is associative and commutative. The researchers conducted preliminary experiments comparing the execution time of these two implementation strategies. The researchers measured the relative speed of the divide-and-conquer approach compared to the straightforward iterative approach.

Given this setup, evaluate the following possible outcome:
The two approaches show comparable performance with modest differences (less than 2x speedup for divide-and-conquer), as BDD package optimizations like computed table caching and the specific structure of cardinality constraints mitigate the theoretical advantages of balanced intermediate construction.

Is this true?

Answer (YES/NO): NO